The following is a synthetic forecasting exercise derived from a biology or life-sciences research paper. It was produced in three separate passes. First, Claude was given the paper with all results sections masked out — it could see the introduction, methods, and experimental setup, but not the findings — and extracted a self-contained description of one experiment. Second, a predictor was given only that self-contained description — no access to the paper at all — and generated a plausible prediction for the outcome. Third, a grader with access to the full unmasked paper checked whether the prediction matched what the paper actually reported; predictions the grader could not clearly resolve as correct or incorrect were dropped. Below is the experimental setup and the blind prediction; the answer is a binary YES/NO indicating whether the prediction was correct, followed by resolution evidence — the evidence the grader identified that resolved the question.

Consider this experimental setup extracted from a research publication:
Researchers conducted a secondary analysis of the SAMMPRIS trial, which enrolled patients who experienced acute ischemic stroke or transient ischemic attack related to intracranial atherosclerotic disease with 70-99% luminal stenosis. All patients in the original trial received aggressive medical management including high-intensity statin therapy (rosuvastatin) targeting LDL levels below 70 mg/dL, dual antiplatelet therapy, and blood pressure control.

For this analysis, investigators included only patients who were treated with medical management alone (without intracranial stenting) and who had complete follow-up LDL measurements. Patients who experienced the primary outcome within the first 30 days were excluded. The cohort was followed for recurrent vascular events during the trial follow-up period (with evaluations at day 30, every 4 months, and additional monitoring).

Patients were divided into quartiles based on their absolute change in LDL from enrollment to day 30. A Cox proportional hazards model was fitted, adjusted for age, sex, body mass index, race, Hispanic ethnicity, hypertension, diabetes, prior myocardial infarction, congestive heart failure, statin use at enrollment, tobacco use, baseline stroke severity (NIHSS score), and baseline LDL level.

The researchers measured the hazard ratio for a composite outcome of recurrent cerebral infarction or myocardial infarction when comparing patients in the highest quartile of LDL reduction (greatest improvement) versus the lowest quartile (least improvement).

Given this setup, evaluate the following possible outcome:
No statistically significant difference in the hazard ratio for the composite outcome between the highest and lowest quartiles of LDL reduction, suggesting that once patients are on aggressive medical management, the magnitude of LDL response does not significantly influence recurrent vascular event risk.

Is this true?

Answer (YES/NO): NO